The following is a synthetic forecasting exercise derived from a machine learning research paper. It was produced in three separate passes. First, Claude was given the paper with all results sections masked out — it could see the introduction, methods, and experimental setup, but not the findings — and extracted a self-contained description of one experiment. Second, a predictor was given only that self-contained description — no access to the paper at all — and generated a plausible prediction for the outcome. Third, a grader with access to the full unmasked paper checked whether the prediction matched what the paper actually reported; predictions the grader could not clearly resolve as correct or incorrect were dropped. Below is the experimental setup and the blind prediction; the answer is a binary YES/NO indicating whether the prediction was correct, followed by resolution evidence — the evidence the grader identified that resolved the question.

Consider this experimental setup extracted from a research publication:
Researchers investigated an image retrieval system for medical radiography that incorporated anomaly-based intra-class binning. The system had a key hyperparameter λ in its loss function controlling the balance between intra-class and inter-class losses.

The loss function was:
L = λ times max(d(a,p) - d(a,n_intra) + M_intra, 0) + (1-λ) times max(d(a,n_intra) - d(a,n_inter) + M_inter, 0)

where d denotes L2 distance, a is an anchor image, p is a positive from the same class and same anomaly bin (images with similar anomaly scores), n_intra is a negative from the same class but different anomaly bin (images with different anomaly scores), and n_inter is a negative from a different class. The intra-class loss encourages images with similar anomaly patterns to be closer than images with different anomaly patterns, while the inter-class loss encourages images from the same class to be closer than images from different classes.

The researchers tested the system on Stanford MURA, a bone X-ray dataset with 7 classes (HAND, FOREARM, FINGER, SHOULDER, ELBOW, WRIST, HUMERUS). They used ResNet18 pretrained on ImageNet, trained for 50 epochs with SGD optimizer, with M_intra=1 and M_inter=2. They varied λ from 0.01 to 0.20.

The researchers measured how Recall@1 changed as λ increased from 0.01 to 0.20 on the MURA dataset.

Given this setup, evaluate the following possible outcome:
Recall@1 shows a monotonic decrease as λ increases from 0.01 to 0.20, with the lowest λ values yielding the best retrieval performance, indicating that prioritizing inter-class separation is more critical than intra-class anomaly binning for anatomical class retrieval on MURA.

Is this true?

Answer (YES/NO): NO